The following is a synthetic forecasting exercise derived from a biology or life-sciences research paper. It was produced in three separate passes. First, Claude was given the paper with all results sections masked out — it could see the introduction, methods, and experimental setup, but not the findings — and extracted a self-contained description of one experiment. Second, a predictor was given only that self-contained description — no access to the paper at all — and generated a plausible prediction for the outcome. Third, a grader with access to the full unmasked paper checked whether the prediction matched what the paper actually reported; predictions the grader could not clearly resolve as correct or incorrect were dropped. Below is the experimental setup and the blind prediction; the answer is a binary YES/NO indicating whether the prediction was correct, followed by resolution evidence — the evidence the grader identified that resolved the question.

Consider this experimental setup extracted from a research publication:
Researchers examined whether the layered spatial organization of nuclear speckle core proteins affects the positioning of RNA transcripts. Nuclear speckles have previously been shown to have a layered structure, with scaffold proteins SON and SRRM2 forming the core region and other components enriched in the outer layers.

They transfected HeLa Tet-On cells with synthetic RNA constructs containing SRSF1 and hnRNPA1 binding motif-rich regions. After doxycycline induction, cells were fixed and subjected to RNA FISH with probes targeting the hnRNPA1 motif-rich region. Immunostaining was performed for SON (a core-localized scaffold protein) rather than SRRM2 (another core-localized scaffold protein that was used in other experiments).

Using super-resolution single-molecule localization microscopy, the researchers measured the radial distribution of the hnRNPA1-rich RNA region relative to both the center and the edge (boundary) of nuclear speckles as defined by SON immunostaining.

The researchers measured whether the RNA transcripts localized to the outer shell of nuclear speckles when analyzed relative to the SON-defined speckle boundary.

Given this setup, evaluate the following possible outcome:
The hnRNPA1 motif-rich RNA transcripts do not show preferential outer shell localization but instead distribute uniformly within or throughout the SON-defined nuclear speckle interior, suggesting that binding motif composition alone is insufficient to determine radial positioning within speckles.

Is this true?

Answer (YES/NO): NO